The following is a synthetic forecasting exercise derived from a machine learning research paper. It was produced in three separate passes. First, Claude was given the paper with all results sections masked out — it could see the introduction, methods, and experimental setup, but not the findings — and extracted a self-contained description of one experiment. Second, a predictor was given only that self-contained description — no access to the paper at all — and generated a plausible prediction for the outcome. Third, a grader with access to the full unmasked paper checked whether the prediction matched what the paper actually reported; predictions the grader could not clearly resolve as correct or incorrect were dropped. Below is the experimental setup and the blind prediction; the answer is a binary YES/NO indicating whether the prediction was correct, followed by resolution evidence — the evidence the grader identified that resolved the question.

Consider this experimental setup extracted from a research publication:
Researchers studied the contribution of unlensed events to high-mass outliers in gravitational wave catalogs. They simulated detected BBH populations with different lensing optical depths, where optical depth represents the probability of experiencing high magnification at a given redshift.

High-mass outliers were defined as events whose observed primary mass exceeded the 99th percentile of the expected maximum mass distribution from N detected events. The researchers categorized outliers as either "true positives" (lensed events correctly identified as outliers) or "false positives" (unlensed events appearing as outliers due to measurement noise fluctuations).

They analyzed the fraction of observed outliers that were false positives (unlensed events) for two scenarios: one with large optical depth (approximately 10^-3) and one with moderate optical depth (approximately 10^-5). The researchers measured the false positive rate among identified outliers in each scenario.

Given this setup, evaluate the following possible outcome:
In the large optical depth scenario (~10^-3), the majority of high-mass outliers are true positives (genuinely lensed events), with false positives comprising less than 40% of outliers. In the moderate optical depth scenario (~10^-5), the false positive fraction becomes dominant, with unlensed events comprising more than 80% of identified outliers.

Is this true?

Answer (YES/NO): NO